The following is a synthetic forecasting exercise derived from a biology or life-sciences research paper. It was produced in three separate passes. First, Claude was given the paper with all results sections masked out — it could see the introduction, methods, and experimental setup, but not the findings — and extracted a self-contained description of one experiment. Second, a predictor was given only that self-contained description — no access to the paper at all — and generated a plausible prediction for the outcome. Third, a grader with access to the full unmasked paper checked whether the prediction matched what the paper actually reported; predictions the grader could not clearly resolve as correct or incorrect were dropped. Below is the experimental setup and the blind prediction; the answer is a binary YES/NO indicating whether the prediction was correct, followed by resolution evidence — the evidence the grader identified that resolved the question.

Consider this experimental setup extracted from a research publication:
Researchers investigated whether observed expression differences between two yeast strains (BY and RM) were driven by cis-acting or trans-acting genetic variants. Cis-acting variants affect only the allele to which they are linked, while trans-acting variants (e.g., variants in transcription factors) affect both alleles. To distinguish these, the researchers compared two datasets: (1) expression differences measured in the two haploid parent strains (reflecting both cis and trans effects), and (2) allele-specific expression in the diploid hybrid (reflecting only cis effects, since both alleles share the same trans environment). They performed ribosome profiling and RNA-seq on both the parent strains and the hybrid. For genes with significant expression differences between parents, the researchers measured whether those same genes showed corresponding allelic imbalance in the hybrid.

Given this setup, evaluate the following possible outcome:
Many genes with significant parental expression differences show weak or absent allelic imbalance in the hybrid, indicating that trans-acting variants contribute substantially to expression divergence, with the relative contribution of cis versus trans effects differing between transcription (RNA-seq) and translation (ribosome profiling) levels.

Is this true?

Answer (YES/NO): NO